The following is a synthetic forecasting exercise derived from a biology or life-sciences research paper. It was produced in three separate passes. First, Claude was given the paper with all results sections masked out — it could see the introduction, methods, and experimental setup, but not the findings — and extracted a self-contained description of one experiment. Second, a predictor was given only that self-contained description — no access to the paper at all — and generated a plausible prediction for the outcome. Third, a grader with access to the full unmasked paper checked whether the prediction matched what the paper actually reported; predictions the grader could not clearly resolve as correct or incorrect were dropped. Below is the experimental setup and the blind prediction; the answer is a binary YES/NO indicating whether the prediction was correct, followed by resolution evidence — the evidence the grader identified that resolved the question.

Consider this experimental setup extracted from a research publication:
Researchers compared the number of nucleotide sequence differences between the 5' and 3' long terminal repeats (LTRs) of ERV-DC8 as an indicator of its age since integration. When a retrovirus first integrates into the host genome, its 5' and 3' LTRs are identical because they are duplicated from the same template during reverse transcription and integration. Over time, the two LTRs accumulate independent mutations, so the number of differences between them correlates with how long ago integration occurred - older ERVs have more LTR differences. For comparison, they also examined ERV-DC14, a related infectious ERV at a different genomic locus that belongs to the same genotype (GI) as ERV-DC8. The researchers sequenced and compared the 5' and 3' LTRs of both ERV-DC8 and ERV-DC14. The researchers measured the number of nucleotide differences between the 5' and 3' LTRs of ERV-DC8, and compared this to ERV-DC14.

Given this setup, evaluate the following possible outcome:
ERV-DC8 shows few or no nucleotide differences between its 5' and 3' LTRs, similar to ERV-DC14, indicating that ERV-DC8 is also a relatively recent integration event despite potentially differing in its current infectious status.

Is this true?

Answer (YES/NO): YES